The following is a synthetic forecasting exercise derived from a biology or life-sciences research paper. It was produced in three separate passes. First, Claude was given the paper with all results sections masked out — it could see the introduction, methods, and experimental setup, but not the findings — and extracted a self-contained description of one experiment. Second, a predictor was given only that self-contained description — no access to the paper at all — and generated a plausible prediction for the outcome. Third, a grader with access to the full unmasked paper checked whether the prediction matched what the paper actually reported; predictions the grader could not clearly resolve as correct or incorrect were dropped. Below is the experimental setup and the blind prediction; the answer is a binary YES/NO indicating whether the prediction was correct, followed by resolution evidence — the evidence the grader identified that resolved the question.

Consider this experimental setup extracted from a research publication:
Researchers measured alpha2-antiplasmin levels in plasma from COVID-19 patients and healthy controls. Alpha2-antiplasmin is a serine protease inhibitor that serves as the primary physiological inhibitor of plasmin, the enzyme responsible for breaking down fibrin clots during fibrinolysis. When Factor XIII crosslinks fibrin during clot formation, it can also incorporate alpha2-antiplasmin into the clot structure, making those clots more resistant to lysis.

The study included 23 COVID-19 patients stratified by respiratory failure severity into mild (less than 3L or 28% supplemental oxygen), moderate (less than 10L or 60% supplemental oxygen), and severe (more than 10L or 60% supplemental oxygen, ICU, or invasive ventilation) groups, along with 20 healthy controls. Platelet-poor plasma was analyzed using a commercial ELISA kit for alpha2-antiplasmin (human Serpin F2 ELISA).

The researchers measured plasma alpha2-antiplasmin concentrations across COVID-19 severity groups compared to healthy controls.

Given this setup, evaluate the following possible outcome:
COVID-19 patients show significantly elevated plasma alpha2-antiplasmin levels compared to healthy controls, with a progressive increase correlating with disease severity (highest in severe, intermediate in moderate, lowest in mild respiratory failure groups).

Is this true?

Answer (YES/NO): NO